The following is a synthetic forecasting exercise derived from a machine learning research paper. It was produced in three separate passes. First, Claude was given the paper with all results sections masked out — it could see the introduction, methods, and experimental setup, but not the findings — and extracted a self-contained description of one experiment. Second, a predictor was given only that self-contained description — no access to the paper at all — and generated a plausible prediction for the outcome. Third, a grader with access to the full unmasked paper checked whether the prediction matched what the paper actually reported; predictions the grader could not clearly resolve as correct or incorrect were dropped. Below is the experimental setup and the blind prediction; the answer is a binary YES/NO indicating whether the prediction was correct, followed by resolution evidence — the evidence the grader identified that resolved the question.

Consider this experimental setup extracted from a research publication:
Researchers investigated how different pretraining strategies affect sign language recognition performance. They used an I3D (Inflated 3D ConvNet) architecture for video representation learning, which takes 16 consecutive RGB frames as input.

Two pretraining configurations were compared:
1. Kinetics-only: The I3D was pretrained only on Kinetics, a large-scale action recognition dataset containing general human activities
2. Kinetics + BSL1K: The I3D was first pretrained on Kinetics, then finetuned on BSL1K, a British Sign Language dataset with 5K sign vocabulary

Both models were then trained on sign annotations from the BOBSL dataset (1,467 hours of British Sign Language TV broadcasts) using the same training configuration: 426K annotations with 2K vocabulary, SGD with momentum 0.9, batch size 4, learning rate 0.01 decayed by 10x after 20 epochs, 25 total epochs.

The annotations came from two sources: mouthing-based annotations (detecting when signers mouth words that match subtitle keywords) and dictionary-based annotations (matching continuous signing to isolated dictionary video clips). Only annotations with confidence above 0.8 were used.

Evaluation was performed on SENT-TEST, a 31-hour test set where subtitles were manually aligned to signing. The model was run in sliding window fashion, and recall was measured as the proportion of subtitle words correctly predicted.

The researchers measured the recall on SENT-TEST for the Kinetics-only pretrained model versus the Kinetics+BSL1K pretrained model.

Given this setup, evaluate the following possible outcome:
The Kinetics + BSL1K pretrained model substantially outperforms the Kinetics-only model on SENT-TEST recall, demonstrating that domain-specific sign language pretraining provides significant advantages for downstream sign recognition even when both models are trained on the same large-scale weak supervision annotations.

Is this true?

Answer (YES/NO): NO